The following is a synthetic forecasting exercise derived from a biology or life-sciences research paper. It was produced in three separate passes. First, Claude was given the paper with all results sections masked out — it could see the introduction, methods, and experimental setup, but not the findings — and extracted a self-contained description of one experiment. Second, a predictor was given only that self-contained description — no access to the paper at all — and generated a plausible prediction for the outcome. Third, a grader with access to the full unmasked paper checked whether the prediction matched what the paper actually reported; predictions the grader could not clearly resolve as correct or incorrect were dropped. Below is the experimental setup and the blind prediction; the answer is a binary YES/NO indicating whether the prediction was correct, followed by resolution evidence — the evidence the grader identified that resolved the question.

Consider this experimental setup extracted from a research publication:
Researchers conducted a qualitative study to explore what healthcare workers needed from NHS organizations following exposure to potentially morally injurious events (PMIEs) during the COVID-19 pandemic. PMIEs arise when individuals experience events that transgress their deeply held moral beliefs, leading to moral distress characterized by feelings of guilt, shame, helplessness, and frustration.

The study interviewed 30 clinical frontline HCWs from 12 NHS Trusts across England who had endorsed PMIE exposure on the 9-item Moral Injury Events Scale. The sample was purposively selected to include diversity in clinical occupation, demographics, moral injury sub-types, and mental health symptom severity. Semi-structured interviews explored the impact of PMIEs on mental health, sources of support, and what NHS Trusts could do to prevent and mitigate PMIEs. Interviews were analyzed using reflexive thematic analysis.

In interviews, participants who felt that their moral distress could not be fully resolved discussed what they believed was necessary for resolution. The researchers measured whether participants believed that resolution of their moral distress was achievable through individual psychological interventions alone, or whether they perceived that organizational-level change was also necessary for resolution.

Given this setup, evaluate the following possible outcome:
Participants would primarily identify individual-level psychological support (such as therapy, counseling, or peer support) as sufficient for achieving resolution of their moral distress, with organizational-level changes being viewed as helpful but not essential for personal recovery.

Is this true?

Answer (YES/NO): NO